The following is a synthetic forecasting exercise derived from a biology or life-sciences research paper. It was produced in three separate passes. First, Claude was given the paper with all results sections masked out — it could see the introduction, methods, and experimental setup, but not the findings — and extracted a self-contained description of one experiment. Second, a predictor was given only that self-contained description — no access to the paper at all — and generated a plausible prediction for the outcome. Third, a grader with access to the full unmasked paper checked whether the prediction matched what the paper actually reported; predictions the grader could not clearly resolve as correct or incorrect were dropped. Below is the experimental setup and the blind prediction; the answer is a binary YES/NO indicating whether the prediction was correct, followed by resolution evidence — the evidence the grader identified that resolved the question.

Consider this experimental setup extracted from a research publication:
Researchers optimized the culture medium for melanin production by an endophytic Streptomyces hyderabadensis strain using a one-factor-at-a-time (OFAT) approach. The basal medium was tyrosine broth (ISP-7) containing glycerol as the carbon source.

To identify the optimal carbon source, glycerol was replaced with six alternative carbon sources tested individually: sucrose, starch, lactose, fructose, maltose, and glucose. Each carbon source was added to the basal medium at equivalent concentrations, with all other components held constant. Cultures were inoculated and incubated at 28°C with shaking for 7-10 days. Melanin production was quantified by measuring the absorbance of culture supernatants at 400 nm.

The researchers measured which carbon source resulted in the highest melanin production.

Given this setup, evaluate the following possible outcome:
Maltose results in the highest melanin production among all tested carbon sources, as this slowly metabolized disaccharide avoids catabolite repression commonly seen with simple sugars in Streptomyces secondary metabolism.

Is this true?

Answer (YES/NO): NO